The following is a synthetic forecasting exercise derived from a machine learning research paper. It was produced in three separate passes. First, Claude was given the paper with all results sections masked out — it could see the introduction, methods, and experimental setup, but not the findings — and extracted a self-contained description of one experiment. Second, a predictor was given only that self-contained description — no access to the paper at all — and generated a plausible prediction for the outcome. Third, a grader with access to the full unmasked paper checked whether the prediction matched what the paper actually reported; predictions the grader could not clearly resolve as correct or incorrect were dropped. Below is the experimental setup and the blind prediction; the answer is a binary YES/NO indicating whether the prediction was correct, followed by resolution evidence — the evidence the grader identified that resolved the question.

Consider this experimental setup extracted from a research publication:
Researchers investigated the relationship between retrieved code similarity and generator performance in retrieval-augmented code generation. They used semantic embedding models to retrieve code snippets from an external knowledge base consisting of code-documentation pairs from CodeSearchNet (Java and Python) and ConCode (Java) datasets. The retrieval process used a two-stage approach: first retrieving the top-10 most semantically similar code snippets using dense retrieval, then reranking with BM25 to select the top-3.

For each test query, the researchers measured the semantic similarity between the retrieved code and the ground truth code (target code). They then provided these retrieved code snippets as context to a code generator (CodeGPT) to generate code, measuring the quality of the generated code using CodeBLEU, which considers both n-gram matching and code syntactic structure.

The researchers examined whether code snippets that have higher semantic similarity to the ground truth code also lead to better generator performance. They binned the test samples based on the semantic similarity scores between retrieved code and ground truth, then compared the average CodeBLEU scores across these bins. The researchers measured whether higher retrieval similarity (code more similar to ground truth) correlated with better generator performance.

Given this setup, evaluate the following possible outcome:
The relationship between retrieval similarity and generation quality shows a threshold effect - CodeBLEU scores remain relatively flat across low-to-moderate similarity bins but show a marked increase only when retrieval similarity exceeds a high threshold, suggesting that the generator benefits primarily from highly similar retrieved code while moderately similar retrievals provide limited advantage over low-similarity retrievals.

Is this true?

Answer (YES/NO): NO